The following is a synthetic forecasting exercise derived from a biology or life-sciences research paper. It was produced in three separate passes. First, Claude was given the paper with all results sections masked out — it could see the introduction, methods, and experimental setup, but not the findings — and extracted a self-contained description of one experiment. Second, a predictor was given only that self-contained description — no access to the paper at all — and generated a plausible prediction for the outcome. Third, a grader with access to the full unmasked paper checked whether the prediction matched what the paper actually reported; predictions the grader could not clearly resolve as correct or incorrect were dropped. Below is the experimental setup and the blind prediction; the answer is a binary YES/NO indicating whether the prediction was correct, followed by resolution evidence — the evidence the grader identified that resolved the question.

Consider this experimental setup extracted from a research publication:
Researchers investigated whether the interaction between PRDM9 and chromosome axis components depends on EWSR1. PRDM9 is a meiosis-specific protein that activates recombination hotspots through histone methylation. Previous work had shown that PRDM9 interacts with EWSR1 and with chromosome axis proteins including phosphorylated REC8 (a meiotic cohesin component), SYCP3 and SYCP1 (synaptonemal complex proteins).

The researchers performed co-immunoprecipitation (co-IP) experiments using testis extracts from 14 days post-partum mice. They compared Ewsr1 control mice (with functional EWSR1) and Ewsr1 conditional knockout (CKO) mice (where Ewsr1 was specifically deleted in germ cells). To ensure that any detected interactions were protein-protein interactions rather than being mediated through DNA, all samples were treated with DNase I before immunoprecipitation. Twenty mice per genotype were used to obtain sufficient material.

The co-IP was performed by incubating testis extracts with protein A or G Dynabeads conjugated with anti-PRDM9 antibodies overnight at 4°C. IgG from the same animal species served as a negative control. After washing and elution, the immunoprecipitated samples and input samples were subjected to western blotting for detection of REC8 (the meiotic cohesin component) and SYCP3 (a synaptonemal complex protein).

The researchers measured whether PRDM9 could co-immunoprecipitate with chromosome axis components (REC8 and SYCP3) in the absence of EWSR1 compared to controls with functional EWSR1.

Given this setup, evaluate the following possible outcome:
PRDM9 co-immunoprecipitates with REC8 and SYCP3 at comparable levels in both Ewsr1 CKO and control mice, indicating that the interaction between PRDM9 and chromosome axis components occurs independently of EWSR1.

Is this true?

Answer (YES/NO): NO